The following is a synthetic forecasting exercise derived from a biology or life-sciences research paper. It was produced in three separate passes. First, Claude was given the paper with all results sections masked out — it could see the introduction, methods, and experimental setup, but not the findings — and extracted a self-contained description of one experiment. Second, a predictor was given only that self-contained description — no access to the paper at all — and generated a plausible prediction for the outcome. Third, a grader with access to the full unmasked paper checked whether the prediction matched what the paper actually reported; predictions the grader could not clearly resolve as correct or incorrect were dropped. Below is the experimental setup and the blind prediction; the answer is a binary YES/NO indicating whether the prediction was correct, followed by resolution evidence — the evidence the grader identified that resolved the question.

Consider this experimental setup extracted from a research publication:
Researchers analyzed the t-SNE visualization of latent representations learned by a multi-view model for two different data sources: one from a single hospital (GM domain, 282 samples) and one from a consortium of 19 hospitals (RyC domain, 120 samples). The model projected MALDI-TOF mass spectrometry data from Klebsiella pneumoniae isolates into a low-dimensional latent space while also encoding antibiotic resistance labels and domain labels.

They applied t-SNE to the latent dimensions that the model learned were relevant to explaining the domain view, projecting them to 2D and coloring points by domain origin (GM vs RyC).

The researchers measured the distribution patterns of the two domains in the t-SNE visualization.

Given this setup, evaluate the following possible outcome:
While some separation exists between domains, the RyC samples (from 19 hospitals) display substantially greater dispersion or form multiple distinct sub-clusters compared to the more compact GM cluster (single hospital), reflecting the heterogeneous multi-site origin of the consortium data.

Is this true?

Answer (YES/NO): YES